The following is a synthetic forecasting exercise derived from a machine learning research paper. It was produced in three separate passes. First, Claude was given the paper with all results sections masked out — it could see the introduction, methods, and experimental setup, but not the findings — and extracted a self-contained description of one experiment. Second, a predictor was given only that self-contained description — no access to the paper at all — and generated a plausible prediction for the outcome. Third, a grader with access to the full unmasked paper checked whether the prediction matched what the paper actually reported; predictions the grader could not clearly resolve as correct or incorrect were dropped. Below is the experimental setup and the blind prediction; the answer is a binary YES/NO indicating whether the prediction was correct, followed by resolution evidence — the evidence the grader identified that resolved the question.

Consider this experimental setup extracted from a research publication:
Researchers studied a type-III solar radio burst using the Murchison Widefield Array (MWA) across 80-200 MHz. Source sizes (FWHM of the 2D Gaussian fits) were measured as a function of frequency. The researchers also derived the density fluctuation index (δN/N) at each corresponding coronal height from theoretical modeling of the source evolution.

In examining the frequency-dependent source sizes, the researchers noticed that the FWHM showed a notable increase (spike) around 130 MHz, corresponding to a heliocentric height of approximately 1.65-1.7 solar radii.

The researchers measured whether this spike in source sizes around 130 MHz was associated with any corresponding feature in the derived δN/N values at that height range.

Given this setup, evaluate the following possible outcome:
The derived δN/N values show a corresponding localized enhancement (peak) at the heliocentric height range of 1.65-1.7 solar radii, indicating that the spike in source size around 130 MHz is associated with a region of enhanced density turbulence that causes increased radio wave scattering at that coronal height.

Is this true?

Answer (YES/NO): YES